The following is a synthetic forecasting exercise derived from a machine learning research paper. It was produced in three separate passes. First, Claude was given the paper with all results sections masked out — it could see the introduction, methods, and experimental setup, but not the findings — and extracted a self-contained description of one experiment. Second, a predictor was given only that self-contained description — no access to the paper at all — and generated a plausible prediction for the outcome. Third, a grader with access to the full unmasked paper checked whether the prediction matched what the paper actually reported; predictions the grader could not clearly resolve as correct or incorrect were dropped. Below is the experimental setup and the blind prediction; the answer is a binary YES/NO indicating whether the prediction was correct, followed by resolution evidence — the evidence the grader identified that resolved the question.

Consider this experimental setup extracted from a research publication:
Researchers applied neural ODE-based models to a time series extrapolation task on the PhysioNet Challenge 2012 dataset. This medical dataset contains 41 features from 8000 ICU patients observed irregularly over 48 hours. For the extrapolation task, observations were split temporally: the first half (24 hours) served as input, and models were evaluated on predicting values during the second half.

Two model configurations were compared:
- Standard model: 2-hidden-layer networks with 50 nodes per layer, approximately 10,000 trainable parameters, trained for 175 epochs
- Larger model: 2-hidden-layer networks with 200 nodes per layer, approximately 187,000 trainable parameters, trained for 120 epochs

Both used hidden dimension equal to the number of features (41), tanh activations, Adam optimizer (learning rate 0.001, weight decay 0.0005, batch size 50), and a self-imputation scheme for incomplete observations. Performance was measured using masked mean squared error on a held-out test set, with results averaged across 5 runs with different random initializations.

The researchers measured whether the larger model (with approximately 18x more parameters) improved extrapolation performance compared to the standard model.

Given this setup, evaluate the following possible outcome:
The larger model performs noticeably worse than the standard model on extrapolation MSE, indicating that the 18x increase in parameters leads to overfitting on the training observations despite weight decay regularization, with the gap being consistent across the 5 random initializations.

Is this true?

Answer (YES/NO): NO